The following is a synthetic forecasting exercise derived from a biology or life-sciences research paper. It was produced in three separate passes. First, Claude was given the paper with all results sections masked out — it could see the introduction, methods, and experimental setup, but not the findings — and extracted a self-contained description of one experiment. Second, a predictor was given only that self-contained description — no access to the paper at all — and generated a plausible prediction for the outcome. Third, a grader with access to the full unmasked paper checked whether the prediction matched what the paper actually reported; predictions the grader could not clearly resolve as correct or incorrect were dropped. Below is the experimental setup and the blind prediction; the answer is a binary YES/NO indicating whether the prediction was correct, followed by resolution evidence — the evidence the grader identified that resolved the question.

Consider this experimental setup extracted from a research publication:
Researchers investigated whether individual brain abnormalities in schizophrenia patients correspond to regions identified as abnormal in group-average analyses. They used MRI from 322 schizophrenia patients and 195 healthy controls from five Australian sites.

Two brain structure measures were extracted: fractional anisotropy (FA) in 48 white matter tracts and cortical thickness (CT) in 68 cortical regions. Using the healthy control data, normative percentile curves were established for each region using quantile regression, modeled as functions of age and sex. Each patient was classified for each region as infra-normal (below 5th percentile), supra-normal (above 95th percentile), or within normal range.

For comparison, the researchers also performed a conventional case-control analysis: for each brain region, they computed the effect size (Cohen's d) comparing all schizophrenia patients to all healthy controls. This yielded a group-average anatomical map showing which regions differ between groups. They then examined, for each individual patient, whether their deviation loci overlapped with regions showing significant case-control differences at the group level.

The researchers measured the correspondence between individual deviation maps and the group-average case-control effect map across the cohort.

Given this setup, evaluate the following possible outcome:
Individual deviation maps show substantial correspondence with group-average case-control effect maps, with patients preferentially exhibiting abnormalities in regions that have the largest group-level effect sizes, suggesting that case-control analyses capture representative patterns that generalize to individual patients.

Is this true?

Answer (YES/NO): NO